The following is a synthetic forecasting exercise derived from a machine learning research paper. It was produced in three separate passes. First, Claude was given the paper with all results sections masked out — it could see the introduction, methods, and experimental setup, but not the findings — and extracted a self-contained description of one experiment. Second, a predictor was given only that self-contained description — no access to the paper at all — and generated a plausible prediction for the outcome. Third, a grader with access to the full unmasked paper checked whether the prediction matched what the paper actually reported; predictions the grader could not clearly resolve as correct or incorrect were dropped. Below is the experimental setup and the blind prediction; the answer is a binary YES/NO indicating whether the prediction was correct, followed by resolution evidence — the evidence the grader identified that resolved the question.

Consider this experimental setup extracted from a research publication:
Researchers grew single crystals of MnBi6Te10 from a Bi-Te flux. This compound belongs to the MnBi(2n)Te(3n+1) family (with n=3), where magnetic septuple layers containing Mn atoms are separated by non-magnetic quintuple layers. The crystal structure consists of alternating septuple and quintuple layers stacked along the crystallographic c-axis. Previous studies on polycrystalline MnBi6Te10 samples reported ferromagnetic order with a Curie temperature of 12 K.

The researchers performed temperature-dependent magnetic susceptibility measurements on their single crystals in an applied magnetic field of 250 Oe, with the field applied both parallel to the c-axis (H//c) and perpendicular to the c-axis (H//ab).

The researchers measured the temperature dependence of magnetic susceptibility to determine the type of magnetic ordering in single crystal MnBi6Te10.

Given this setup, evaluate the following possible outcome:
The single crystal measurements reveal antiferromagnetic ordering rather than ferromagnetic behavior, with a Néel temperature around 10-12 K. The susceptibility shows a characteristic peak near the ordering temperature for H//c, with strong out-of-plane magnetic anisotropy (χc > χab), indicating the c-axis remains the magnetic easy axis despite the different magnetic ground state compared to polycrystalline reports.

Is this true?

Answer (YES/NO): YES